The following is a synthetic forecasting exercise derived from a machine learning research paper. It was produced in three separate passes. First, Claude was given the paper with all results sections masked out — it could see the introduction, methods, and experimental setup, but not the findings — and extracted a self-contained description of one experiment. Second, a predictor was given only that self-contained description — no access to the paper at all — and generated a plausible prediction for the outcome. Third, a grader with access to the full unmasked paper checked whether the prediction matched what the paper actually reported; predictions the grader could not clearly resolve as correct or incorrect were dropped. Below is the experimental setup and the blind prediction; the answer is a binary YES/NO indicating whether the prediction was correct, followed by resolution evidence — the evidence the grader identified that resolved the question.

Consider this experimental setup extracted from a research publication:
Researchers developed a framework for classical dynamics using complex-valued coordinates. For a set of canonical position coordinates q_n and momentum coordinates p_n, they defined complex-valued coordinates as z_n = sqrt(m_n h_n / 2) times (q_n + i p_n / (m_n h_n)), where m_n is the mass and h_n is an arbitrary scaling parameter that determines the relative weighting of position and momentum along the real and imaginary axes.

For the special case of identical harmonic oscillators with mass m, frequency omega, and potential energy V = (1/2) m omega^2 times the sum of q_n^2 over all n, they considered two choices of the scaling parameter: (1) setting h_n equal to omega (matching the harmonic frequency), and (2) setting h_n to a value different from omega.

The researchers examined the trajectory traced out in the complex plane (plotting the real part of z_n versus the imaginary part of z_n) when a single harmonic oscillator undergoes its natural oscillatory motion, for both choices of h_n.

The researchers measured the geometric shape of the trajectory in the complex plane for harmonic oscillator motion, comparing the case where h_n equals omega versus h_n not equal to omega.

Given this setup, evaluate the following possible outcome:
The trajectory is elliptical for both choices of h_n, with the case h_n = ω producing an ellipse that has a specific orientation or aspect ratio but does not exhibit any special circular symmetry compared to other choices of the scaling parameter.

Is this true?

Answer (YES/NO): NO